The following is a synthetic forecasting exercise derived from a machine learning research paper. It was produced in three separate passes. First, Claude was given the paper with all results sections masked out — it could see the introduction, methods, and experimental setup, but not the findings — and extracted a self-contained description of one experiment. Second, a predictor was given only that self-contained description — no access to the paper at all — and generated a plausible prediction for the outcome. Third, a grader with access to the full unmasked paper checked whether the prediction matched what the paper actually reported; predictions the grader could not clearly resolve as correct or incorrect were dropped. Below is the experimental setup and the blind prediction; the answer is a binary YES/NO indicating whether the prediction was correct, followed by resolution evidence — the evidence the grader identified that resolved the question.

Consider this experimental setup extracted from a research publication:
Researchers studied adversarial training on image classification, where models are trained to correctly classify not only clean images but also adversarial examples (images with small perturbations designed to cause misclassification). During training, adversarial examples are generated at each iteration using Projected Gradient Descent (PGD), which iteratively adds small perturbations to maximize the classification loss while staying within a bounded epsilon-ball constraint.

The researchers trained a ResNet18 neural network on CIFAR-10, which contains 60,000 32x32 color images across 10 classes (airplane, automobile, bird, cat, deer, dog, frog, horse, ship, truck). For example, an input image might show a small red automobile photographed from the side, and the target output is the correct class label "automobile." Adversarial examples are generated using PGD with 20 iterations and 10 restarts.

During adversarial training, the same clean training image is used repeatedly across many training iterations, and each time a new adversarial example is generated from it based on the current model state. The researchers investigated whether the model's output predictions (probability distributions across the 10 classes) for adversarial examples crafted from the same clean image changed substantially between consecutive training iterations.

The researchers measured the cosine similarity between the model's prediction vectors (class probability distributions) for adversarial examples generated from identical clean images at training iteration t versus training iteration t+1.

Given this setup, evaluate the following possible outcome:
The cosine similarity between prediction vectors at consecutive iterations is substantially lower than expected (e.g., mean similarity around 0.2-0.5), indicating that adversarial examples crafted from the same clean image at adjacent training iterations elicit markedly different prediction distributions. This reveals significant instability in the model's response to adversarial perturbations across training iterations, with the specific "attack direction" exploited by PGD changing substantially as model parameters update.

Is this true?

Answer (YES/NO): NO